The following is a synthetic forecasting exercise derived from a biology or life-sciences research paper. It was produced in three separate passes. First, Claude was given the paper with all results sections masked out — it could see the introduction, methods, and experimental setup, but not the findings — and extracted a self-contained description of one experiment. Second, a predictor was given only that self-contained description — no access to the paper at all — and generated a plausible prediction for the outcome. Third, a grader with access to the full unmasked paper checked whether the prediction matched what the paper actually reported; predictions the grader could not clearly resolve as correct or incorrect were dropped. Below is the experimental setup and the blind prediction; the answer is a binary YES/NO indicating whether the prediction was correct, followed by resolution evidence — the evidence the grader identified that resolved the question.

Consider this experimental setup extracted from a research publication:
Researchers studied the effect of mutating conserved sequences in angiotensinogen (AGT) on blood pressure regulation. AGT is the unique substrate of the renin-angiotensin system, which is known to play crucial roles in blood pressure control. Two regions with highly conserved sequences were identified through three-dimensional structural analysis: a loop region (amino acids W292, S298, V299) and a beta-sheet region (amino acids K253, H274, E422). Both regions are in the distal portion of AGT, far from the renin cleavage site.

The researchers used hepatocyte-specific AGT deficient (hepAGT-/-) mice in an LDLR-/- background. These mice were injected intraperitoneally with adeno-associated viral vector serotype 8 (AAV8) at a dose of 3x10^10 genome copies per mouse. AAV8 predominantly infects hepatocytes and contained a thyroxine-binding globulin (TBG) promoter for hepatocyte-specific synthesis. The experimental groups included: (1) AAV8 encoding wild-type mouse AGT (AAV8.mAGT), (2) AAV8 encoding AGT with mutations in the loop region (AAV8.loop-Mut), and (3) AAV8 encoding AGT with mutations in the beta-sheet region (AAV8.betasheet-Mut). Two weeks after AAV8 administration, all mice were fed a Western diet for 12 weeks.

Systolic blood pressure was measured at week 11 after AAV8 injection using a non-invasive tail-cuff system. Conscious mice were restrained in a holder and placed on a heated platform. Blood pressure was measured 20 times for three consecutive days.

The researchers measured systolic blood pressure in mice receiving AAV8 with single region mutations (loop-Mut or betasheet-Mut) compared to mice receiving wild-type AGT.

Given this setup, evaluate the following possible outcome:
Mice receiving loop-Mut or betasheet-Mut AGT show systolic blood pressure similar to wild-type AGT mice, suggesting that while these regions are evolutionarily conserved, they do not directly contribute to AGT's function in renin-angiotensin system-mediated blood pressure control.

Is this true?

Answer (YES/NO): YES